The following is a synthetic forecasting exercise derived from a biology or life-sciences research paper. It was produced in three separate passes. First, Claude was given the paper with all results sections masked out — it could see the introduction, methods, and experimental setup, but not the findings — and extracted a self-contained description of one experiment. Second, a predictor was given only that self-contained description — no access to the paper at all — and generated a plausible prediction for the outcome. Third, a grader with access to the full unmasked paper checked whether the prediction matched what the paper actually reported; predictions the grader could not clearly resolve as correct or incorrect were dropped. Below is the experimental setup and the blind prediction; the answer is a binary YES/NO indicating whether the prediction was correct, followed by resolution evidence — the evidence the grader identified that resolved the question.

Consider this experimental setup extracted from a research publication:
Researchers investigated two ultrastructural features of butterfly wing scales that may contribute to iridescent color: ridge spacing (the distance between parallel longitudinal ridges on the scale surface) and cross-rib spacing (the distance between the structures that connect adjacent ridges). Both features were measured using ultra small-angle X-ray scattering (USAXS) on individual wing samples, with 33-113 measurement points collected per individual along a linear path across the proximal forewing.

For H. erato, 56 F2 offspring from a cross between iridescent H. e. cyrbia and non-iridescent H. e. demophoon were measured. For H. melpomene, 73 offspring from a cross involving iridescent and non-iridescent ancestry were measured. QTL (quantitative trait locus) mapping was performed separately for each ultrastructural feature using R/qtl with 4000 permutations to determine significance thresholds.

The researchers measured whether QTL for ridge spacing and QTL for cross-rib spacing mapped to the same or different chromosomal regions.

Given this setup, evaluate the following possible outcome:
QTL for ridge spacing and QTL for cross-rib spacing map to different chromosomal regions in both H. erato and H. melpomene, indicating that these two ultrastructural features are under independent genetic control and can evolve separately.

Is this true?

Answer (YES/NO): NO